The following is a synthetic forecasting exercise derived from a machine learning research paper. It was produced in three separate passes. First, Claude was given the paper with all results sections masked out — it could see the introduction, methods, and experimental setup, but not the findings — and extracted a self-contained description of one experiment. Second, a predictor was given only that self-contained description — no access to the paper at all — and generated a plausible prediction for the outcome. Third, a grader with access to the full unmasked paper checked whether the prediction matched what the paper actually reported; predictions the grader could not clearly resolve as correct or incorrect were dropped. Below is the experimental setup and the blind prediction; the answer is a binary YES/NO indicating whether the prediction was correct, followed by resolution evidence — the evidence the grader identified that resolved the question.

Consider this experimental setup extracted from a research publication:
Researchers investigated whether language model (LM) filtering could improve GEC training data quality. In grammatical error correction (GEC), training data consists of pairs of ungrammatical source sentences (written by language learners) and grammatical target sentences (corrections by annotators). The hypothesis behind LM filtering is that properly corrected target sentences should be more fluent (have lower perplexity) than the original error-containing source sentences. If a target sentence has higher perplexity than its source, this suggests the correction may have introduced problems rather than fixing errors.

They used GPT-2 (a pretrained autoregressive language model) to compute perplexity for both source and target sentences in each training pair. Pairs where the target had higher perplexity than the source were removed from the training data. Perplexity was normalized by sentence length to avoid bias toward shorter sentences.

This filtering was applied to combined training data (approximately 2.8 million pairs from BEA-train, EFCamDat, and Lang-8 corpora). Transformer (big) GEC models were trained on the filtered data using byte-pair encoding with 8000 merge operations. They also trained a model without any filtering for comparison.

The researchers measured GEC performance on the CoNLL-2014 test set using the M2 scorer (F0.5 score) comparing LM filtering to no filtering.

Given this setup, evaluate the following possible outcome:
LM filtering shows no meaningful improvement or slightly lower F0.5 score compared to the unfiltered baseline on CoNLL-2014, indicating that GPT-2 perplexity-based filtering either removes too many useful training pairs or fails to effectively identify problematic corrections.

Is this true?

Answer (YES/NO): NO